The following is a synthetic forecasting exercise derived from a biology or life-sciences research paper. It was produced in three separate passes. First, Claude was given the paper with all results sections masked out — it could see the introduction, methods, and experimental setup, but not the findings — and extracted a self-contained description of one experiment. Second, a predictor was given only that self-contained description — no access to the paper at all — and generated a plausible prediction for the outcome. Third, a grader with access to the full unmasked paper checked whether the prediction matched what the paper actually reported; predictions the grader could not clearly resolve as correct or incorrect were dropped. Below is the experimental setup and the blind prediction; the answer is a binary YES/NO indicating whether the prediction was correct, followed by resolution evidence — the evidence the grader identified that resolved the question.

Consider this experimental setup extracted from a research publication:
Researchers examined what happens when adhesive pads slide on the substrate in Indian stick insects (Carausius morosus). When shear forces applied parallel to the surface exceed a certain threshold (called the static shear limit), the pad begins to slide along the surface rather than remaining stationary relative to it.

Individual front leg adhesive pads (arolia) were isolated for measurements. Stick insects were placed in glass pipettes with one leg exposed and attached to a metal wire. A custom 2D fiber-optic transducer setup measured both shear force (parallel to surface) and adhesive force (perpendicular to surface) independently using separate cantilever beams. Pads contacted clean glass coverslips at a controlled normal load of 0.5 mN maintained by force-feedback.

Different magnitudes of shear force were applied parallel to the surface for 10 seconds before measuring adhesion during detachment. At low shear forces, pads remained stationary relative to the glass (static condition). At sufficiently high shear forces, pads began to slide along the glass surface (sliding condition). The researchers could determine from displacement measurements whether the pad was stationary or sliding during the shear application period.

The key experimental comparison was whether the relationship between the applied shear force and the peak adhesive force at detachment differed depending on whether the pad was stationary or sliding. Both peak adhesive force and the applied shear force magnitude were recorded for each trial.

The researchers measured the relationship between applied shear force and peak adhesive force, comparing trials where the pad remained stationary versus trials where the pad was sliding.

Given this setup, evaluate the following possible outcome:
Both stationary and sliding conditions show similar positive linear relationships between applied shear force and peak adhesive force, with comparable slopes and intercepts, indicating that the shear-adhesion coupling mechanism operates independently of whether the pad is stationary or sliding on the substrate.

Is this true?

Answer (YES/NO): NO